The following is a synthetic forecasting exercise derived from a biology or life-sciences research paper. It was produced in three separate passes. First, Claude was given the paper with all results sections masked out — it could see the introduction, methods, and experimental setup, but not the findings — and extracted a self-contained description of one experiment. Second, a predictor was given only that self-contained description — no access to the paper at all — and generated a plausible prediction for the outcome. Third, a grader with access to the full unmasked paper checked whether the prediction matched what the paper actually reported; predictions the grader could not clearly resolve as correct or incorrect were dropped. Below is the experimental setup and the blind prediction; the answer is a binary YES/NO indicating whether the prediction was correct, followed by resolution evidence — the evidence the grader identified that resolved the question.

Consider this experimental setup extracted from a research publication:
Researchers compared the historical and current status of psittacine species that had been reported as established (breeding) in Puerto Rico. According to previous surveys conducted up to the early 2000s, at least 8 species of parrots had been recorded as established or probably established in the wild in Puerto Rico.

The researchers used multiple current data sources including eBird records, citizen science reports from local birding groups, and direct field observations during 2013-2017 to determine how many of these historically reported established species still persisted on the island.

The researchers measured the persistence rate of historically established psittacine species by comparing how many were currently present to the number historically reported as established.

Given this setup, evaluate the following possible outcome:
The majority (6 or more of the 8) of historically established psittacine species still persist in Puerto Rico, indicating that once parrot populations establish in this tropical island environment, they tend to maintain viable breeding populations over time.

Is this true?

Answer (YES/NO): YES